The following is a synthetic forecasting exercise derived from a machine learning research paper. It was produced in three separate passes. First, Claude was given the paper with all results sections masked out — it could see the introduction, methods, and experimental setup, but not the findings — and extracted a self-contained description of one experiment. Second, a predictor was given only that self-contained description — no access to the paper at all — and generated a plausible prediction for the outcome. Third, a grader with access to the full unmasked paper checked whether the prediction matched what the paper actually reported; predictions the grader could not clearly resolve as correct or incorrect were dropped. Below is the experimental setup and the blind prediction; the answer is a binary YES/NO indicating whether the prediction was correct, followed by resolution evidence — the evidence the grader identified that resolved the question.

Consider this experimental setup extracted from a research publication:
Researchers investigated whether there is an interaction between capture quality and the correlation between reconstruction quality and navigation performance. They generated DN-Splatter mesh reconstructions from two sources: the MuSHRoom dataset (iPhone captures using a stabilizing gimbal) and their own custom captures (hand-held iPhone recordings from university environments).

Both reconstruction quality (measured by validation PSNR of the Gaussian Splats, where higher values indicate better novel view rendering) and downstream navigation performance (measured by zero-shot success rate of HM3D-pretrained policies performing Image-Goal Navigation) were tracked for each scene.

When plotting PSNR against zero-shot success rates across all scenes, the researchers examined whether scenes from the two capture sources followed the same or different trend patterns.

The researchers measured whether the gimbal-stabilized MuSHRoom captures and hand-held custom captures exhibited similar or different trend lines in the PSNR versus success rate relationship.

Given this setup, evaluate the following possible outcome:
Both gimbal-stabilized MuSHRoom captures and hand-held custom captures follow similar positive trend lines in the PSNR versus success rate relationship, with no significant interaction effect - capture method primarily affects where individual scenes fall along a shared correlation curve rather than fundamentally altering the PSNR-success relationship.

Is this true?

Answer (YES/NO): NO